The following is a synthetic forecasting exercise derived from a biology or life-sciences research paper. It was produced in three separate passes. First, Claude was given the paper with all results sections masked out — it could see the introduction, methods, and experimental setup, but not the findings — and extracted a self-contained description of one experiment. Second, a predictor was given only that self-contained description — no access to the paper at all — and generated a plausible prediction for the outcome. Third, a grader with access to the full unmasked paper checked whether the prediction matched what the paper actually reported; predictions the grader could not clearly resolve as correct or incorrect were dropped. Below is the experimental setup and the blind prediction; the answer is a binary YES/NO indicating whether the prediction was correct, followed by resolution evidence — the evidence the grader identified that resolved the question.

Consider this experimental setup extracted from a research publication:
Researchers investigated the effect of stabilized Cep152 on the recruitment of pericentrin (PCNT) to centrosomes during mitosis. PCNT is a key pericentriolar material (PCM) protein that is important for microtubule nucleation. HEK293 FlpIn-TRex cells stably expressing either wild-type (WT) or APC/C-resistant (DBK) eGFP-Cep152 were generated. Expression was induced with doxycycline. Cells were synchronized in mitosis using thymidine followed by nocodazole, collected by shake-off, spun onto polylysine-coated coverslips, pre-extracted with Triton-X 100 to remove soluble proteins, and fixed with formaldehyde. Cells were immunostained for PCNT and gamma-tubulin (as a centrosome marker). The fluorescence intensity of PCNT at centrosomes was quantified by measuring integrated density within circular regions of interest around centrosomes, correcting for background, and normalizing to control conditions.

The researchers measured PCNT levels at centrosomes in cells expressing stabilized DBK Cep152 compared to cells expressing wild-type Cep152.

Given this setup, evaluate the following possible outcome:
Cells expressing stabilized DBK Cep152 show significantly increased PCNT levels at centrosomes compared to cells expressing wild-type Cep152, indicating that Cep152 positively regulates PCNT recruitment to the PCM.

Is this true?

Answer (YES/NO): NO